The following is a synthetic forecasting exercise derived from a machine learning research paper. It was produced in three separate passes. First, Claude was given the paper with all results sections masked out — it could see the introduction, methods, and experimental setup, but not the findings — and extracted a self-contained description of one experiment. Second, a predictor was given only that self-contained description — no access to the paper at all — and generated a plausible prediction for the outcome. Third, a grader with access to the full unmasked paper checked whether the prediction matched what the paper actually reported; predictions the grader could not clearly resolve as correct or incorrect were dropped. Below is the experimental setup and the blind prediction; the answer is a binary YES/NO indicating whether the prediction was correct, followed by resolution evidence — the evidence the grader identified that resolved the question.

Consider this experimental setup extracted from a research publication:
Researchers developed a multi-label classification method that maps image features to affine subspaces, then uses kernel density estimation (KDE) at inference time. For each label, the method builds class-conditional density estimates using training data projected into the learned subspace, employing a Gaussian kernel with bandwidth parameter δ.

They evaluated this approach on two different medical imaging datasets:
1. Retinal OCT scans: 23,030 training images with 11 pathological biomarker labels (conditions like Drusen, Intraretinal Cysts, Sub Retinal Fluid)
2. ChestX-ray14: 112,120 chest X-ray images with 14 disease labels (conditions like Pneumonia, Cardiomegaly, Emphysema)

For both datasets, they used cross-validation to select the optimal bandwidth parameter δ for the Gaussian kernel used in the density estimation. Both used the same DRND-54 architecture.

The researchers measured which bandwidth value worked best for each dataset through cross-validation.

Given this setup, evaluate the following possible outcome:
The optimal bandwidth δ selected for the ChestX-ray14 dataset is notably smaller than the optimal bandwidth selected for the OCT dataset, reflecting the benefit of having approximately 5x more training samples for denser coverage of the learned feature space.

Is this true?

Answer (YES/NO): NO